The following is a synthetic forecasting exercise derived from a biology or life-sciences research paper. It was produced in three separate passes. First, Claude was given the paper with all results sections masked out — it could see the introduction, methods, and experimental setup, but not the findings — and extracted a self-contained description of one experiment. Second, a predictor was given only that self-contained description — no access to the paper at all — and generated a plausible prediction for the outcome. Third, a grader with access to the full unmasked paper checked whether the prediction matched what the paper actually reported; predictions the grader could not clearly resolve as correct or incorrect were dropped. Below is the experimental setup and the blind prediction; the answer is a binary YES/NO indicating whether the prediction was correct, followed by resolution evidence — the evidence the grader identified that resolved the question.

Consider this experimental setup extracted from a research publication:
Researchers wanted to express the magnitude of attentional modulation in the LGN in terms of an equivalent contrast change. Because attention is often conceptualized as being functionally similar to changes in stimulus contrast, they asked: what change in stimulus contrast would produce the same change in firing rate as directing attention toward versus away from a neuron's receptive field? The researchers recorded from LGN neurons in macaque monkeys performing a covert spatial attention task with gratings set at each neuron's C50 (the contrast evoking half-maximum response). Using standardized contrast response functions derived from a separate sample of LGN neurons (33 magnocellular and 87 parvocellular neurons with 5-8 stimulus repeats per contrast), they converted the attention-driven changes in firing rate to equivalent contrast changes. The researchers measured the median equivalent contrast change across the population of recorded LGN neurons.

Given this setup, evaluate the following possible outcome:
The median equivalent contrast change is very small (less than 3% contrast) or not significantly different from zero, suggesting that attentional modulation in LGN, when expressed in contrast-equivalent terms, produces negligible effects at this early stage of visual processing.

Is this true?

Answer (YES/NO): YES